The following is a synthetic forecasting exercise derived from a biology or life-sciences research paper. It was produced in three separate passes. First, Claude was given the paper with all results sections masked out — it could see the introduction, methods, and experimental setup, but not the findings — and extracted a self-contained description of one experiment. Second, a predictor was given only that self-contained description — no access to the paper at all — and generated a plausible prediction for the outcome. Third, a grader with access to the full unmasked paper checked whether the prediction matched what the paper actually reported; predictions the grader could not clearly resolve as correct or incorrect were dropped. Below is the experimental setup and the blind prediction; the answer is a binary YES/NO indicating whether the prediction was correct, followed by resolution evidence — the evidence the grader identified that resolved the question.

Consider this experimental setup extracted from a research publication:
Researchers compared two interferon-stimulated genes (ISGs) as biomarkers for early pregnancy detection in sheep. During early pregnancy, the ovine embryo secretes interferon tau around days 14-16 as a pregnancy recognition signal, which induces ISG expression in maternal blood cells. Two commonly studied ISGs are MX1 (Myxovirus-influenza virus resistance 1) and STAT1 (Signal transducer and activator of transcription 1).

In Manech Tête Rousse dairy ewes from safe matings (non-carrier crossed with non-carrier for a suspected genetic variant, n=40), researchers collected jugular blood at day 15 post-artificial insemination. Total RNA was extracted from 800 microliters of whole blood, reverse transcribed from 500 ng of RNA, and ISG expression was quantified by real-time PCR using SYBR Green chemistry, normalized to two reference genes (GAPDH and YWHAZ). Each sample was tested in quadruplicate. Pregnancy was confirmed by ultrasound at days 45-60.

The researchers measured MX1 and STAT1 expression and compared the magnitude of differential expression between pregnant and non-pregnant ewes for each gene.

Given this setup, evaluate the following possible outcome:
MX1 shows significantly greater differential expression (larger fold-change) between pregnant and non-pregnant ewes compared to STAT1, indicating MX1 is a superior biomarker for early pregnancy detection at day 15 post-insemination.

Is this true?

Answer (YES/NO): NO